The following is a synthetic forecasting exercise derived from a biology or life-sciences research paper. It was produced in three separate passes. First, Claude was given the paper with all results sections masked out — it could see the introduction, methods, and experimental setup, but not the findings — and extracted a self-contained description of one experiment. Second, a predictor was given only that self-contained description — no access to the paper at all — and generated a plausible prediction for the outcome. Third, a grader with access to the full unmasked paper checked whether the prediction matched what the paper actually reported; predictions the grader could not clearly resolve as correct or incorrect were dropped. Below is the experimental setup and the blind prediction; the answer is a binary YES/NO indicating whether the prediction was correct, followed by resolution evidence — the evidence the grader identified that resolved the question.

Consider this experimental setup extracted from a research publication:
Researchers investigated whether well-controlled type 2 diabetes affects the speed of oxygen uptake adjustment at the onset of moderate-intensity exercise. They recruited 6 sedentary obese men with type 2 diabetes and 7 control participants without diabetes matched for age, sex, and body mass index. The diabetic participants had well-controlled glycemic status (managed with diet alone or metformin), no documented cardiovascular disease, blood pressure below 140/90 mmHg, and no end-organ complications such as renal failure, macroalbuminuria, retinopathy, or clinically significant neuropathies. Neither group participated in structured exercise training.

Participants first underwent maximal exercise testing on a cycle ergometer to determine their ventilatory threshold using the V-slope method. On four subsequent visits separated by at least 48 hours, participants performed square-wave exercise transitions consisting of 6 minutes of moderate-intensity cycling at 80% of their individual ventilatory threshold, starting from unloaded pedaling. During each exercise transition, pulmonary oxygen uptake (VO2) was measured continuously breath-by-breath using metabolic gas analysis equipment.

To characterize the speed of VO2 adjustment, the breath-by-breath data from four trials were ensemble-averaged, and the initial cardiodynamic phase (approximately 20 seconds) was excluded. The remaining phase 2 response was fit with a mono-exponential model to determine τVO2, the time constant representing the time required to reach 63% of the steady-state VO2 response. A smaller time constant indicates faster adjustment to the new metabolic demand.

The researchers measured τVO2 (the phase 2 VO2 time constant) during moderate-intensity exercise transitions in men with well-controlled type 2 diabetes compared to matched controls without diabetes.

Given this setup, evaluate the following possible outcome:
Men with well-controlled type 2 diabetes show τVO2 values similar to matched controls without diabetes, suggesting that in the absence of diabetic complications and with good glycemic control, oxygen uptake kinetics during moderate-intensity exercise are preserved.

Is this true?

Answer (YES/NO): YES